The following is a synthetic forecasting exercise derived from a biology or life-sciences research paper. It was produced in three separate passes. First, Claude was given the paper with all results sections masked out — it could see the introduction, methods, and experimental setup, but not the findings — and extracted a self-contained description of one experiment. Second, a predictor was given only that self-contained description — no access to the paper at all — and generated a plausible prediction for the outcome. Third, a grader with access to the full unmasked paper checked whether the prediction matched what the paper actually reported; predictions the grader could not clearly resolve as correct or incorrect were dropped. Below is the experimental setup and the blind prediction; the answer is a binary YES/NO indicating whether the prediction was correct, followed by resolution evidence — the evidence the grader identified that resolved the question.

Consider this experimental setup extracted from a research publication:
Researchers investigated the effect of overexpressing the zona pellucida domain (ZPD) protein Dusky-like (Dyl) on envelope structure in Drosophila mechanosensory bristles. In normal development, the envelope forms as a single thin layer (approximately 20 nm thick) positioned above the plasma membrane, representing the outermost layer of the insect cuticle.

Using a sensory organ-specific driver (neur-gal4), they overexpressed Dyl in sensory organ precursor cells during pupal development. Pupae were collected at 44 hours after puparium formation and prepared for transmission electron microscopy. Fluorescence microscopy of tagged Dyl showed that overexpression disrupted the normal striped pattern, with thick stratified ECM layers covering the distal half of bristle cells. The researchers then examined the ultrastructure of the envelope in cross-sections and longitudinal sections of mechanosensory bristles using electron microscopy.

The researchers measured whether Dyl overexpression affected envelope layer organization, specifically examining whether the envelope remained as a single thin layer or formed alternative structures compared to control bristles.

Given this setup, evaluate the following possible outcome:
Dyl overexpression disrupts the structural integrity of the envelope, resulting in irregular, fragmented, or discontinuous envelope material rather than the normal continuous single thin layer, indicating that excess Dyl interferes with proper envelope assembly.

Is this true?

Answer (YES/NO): NO